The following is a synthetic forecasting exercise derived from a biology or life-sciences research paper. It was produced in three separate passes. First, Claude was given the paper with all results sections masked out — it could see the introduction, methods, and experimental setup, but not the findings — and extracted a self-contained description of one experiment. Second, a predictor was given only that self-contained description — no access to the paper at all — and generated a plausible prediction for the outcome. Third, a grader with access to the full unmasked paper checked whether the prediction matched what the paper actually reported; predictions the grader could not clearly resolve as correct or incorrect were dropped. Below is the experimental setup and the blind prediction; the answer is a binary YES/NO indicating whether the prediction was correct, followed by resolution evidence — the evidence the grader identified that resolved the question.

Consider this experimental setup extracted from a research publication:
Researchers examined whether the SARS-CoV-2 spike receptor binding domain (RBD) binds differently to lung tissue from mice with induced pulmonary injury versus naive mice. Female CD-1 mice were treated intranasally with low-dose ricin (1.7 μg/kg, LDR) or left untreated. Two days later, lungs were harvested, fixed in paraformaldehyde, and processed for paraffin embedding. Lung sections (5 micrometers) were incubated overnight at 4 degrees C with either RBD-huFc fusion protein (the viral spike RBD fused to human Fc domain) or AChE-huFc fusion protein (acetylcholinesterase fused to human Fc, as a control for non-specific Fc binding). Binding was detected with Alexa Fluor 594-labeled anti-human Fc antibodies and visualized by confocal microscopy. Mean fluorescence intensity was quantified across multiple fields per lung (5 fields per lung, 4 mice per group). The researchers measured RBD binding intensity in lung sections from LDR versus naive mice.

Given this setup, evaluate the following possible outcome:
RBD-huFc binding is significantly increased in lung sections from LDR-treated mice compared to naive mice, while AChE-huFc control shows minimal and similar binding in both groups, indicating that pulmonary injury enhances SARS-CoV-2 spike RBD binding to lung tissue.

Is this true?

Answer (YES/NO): YES